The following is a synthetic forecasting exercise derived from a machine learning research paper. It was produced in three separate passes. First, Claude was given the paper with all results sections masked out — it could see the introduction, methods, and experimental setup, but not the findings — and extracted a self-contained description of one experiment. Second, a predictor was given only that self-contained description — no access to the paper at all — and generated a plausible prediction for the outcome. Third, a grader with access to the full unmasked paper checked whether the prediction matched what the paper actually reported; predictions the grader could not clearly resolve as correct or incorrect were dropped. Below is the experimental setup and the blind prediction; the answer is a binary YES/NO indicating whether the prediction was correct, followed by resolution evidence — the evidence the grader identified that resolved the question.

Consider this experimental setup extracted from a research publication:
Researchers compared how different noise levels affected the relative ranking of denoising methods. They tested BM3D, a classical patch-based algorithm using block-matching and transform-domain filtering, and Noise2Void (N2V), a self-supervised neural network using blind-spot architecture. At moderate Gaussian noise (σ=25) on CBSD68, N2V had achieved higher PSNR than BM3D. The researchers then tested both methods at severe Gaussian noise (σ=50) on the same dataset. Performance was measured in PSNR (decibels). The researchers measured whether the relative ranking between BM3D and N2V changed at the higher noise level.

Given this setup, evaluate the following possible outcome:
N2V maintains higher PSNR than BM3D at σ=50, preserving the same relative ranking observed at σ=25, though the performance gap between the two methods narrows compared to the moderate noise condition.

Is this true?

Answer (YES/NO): NO